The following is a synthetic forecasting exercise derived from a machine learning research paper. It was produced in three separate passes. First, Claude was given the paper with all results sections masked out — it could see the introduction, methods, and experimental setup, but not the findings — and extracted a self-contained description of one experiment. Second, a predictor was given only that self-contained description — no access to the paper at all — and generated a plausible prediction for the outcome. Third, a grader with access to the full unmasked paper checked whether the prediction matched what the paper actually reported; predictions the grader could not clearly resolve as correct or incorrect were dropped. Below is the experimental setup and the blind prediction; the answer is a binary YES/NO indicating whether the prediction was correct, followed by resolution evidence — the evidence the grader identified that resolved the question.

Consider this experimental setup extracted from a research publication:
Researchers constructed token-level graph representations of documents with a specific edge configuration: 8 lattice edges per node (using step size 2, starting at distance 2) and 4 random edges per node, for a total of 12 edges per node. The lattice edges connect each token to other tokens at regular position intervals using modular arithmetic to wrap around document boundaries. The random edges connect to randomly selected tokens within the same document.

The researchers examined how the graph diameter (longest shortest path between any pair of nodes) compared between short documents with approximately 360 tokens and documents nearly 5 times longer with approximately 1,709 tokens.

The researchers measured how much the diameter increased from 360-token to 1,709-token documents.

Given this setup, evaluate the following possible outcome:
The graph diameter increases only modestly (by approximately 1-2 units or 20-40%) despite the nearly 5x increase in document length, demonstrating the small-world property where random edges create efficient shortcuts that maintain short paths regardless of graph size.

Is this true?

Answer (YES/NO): YES